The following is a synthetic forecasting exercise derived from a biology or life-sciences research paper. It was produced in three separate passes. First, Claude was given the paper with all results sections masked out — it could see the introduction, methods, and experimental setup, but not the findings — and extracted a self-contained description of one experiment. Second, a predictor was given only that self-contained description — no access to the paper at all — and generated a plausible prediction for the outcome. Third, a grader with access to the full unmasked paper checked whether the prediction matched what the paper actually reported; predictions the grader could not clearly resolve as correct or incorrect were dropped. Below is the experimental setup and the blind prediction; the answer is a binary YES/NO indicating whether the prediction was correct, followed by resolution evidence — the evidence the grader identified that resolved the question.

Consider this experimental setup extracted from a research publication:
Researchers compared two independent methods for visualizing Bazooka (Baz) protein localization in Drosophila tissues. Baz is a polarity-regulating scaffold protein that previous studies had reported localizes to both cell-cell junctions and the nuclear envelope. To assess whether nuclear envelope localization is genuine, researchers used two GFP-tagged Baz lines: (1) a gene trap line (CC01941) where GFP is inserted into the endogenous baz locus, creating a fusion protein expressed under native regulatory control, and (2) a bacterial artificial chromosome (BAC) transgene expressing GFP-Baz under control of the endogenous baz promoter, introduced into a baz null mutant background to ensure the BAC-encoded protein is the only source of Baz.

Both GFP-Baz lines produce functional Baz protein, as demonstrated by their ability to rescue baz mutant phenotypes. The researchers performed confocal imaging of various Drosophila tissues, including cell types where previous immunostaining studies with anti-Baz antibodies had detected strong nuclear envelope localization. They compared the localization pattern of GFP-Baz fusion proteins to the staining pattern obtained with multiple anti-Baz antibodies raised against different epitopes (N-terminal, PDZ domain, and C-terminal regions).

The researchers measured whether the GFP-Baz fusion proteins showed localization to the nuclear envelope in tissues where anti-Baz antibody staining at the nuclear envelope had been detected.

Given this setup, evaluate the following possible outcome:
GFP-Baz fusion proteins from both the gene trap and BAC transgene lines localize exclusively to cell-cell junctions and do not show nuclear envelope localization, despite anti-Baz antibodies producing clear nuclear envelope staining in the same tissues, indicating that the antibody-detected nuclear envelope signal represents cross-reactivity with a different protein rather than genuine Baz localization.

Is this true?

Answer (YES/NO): YES